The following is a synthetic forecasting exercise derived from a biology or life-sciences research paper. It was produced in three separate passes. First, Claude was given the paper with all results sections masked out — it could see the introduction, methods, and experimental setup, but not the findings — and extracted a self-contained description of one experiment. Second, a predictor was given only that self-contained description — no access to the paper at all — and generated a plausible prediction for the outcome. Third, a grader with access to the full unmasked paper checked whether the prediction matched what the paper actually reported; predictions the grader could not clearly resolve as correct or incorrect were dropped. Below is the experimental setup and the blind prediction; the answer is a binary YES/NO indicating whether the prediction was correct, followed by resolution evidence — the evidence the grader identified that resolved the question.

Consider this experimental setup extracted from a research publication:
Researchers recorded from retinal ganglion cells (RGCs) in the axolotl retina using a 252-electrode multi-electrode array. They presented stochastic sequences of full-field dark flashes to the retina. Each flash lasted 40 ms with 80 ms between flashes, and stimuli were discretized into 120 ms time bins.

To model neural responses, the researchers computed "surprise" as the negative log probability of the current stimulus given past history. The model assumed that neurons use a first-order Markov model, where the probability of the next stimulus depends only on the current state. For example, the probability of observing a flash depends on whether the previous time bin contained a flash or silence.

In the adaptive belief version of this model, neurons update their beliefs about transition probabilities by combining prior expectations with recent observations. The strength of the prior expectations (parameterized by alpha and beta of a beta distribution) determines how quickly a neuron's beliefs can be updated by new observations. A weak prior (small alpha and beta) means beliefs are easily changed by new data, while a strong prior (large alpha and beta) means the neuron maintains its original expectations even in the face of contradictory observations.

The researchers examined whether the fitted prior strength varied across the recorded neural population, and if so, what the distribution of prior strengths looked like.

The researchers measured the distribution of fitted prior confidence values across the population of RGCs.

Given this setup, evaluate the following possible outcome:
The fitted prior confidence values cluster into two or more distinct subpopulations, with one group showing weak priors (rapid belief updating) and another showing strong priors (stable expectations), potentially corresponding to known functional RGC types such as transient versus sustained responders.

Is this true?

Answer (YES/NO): YES